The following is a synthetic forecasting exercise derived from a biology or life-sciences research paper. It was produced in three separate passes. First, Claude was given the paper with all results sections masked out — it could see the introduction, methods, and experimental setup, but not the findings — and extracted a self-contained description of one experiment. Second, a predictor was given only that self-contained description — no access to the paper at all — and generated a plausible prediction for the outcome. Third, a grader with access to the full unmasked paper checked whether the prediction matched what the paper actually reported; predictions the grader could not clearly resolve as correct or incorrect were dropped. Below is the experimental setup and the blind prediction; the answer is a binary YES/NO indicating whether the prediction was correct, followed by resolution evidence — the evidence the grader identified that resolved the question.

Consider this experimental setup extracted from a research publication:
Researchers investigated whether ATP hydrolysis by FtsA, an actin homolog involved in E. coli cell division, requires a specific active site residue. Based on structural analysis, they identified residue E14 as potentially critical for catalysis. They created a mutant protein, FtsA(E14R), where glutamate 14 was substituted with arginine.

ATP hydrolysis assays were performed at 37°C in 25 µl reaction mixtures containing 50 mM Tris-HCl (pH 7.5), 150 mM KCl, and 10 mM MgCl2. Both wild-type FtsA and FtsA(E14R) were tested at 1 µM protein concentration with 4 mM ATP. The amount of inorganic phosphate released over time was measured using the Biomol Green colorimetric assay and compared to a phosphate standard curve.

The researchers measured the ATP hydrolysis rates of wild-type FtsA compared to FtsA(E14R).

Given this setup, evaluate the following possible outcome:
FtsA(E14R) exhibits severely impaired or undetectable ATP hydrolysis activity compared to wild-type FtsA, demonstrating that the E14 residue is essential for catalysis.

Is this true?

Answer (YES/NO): NO